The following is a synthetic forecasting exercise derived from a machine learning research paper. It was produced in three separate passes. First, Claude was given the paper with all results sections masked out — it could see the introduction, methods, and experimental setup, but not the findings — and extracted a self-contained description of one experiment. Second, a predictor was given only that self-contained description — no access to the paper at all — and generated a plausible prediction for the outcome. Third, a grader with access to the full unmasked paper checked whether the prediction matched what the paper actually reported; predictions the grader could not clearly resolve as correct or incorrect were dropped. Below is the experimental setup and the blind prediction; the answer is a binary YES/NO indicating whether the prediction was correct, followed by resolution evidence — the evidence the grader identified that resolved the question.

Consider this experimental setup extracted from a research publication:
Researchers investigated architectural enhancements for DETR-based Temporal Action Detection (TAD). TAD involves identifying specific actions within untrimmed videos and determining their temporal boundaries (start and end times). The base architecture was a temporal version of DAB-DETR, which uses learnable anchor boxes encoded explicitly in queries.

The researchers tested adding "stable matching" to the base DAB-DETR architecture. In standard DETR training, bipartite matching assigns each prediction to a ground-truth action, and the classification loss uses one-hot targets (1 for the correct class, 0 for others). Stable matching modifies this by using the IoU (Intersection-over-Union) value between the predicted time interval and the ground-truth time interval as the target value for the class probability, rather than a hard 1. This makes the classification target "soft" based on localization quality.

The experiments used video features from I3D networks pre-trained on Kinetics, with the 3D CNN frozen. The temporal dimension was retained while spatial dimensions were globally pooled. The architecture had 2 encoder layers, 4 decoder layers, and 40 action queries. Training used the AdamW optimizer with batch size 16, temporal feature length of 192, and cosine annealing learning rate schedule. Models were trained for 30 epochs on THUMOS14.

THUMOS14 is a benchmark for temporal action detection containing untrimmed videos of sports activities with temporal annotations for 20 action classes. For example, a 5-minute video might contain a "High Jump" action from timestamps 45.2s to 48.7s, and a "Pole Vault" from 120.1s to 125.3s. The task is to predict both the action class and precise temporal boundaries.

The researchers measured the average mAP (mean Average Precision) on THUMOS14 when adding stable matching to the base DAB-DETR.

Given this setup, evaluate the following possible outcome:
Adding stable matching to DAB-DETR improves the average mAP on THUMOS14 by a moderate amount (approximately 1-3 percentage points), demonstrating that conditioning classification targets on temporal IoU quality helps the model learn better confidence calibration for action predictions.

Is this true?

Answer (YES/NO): YES